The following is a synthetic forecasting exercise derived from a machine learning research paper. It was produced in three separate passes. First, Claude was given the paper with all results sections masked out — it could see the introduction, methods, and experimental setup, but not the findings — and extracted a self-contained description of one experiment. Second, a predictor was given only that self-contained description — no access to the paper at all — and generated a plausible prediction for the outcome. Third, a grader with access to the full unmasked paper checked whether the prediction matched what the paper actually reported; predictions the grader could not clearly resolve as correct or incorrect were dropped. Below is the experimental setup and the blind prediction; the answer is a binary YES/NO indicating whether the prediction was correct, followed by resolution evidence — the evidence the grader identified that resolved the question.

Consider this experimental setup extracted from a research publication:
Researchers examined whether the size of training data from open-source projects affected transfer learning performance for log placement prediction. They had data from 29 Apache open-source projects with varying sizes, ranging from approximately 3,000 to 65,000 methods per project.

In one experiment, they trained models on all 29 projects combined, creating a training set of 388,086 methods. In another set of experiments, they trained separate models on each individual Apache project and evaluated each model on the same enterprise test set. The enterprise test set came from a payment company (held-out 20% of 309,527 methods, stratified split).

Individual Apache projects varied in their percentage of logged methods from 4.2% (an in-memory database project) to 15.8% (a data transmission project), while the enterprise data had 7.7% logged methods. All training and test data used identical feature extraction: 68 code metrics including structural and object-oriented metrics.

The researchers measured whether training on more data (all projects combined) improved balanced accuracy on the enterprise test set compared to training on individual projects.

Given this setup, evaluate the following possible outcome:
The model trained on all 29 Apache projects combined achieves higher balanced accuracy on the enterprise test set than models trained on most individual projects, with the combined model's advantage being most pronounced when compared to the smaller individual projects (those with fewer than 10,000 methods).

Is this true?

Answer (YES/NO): NO